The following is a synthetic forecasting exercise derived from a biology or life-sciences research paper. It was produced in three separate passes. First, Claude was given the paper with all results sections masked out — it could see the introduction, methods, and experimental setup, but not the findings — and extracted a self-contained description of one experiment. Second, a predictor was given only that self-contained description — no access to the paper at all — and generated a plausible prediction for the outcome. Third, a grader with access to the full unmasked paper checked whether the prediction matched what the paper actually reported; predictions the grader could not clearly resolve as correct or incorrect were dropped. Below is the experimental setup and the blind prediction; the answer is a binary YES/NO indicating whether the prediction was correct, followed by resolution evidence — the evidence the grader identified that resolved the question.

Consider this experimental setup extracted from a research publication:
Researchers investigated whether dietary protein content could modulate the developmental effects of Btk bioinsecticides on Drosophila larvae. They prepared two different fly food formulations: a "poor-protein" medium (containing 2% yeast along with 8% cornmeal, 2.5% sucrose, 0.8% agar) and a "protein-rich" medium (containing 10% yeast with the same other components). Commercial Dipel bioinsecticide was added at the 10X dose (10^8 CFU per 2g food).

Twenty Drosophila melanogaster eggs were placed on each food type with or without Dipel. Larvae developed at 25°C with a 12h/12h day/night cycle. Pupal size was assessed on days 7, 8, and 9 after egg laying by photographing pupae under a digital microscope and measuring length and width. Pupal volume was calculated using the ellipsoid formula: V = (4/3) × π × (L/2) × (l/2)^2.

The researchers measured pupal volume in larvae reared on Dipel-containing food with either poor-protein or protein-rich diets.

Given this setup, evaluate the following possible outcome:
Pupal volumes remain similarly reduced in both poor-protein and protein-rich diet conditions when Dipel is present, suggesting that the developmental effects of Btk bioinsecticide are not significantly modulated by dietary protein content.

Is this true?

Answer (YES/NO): NO